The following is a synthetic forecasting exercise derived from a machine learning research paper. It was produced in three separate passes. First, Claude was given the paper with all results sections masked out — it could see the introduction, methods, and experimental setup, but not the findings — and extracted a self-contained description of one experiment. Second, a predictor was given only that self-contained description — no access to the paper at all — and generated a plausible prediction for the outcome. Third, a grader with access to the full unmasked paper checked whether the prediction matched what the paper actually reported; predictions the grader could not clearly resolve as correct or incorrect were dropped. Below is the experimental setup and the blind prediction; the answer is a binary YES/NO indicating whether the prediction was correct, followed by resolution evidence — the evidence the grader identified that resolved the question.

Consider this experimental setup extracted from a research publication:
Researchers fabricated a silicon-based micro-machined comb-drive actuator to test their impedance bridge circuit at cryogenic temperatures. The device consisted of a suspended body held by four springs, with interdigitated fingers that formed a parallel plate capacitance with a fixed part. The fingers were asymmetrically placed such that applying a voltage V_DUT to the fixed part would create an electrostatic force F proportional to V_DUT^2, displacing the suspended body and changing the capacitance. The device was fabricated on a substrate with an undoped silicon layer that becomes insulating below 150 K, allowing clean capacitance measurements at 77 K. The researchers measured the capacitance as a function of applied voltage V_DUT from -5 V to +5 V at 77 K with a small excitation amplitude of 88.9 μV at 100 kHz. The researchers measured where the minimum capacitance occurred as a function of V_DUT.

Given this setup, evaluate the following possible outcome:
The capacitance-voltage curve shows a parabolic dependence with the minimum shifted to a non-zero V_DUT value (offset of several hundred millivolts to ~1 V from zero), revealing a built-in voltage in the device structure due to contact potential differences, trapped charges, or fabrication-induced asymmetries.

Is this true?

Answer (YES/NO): NO